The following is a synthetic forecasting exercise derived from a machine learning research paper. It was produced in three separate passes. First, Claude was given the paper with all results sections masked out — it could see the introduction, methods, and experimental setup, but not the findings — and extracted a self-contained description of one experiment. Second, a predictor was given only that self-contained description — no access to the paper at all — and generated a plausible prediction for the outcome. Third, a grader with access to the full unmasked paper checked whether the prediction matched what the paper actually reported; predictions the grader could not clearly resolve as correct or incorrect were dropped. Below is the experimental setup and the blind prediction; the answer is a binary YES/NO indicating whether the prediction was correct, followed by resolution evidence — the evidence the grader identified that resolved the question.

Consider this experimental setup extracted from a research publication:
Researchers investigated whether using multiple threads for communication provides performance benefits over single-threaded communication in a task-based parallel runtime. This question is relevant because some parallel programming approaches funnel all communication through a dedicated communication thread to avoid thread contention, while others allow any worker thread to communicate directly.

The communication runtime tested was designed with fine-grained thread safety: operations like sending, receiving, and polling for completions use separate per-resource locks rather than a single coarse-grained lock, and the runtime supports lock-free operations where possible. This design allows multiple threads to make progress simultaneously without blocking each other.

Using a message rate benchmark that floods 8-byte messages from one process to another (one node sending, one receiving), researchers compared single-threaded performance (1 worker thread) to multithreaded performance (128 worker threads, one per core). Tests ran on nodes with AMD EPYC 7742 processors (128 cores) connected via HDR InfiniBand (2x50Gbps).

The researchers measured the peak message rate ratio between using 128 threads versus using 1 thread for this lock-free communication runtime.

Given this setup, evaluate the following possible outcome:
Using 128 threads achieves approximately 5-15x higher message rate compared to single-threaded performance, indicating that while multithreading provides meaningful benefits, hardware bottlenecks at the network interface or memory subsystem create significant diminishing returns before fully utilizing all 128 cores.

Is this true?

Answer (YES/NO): NO